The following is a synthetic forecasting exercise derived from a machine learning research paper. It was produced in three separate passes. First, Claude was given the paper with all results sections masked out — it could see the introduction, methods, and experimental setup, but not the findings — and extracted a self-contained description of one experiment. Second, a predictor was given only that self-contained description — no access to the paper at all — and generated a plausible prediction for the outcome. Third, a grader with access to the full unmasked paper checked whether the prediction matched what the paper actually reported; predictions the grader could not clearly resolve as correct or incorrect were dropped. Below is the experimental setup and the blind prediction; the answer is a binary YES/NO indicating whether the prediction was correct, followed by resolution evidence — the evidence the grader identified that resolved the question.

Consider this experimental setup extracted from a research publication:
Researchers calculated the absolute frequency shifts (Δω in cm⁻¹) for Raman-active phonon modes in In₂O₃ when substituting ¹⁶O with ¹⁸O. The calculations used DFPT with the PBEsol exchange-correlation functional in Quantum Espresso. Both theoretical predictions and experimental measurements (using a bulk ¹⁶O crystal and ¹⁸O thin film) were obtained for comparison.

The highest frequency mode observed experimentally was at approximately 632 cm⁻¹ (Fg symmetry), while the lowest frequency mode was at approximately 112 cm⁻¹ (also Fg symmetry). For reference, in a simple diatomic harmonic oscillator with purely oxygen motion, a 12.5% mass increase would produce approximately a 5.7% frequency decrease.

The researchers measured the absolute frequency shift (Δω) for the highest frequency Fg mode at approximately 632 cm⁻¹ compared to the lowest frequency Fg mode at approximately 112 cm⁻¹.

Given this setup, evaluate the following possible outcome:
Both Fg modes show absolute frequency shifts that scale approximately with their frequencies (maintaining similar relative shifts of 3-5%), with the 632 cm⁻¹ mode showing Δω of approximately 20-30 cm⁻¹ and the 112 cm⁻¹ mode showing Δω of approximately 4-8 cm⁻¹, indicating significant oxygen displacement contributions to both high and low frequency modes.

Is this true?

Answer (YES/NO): NO